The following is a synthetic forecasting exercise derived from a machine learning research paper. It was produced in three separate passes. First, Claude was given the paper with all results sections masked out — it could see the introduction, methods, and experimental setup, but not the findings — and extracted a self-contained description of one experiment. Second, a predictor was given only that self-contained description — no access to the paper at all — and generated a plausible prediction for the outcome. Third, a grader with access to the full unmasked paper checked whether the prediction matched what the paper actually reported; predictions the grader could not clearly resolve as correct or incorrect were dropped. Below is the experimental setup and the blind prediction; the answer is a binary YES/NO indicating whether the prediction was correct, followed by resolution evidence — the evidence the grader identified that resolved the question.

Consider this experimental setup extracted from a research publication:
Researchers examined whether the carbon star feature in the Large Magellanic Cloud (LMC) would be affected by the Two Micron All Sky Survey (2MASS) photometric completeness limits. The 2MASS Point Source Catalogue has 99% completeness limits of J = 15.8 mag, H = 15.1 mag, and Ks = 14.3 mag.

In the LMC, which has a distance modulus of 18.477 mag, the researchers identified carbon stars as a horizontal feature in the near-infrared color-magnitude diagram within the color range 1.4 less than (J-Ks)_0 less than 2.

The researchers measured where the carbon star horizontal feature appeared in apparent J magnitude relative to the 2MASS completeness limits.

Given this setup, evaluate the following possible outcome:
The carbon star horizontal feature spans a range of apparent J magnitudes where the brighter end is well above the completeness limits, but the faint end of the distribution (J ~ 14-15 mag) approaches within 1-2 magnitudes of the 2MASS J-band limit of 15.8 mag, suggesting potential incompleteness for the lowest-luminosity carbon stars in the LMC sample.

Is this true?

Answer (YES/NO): NO